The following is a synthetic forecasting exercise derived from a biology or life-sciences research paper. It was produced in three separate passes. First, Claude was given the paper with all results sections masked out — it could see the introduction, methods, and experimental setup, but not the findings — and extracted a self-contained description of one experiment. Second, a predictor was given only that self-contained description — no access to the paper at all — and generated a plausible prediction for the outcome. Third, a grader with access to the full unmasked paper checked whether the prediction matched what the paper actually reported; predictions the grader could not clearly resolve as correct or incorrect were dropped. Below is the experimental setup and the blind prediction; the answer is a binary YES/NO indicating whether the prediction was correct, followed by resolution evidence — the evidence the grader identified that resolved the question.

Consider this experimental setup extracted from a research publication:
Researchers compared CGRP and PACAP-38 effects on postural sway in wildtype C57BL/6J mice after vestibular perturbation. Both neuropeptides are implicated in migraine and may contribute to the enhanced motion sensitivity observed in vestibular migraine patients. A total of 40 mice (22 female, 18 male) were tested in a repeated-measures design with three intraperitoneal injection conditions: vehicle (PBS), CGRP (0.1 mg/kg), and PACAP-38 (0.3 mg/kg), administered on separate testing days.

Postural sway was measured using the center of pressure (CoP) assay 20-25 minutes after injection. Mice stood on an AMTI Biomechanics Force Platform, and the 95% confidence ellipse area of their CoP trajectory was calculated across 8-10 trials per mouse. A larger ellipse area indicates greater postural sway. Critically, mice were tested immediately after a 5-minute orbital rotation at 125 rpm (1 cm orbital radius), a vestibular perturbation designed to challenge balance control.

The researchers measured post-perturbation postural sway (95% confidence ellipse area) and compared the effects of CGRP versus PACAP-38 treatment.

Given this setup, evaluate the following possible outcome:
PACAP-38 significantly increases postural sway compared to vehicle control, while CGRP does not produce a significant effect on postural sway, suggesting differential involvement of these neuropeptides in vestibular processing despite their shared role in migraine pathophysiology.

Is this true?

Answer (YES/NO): NO